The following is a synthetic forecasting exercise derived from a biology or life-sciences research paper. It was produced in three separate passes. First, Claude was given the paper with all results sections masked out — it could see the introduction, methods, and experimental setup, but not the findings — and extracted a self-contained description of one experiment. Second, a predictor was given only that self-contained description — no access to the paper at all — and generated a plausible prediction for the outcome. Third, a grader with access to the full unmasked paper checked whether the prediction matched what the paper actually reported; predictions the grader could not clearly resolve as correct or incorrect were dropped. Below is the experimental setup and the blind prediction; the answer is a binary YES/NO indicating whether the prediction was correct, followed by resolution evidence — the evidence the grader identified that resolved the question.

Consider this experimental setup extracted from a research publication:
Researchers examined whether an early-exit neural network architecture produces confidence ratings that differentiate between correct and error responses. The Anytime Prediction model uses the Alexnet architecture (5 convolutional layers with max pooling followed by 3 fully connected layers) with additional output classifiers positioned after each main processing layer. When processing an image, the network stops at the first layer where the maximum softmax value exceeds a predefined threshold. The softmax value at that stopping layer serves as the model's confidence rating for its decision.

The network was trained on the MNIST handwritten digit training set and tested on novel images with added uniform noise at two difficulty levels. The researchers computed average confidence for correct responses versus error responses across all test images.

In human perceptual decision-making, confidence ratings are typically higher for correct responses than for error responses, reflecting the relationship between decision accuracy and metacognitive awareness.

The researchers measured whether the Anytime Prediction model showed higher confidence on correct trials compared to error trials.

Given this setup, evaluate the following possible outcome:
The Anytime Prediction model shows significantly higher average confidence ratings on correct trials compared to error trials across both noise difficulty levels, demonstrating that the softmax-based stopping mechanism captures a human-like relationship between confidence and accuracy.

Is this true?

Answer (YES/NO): YES